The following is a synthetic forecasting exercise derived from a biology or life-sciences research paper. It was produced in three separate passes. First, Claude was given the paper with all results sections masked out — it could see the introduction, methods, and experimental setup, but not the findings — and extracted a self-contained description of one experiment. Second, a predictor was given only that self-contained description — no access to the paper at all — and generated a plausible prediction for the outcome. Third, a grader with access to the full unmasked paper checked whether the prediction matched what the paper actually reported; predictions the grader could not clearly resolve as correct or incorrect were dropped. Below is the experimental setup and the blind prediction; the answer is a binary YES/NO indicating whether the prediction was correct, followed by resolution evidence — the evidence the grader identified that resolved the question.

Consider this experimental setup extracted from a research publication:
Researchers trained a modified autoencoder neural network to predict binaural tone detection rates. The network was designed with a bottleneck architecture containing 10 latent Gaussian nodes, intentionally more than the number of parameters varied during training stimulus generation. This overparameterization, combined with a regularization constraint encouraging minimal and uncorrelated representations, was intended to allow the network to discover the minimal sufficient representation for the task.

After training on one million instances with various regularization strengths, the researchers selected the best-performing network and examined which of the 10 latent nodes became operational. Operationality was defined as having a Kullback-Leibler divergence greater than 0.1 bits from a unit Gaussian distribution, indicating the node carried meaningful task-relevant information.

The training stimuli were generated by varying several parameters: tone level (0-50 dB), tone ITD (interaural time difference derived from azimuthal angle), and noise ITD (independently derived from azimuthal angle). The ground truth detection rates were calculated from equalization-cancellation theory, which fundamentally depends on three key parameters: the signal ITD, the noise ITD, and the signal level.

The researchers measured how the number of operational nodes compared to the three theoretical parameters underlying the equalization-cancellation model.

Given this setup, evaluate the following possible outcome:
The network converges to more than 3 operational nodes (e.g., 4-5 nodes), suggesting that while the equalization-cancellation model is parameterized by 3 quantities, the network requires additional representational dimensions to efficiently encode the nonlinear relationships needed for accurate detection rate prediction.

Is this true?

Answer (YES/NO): YES